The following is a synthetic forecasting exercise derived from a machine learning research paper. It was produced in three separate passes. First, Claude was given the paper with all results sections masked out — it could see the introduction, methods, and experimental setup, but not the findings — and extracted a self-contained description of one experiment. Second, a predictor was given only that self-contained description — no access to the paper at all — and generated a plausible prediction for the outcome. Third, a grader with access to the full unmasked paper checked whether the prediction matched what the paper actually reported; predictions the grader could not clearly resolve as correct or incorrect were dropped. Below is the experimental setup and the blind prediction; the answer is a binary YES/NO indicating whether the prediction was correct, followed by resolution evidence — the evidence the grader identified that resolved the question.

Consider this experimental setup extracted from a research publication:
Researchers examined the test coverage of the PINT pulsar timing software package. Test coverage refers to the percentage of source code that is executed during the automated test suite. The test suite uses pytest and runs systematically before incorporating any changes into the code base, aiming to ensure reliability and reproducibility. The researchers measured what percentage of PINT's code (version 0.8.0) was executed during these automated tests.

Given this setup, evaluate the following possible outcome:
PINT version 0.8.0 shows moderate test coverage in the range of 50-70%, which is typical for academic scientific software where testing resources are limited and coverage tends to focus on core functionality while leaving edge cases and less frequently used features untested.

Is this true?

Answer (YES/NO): YES